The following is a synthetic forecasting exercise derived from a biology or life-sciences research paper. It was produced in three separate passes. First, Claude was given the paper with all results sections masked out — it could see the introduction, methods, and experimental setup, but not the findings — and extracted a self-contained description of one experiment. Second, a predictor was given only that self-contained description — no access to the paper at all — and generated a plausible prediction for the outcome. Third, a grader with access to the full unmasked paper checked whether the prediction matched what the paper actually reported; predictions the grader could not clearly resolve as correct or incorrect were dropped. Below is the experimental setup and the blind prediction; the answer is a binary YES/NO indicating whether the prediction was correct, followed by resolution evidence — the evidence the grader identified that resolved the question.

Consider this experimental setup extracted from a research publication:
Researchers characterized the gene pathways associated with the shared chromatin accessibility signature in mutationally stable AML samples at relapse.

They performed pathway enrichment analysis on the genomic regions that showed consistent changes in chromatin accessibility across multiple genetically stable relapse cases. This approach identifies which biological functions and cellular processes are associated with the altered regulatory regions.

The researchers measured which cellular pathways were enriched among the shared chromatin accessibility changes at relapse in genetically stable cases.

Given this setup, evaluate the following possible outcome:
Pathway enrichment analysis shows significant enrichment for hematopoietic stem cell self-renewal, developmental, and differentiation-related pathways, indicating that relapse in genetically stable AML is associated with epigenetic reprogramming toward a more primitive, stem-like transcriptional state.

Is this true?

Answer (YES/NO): NO